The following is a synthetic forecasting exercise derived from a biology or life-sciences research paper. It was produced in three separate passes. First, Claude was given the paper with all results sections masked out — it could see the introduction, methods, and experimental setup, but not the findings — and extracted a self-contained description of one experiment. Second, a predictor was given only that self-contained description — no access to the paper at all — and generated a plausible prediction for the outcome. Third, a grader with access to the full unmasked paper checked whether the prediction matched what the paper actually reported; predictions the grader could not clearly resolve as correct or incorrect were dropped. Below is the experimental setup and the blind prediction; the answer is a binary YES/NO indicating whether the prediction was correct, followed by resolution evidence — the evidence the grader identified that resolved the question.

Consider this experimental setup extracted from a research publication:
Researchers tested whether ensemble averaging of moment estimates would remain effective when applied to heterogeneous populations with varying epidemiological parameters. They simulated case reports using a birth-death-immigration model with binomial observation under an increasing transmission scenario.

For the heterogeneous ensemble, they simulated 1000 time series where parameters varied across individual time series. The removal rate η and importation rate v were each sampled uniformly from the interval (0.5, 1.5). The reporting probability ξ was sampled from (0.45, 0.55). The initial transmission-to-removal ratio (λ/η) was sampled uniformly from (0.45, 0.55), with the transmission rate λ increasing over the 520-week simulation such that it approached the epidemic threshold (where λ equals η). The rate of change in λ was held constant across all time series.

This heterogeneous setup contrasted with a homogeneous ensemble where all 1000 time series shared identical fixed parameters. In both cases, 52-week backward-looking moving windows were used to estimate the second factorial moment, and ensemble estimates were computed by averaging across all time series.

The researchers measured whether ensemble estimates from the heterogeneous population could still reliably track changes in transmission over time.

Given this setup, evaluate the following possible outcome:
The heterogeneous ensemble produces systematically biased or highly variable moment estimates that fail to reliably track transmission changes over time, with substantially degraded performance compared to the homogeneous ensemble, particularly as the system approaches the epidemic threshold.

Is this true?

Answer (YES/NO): NO